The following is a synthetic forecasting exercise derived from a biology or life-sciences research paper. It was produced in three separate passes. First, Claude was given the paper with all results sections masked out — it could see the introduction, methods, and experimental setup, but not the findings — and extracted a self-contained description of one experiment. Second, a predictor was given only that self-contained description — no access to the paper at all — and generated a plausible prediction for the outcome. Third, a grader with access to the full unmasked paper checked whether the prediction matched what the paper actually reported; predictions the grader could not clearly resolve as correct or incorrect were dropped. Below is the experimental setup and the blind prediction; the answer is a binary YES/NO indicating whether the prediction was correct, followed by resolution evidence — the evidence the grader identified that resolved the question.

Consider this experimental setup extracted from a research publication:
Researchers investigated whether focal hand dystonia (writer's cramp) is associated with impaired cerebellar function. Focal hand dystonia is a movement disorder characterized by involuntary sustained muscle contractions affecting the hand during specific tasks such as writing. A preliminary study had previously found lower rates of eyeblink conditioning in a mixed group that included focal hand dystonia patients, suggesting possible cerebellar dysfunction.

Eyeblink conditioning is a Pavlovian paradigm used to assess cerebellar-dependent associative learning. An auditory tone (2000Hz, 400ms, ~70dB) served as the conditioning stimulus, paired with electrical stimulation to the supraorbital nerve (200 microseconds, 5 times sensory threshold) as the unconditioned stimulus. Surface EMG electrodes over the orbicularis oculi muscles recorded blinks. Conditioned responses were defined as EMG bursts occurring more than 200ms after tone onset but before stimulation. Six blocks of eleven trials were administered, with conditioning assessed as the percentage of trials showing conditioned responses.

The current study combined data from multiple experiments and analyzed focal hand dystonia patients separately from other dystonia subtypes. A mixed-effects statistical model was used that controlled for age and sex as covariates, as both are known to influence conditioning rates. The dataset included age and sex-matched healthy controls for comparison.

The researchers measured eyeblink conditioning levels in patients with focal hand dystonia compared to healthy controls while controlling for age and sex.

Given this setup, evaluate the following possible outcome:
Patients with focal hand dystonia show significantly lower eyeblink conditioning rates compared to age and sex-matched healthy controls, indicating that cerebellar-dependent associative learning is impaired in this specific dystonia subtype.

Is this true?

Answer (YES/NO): NO